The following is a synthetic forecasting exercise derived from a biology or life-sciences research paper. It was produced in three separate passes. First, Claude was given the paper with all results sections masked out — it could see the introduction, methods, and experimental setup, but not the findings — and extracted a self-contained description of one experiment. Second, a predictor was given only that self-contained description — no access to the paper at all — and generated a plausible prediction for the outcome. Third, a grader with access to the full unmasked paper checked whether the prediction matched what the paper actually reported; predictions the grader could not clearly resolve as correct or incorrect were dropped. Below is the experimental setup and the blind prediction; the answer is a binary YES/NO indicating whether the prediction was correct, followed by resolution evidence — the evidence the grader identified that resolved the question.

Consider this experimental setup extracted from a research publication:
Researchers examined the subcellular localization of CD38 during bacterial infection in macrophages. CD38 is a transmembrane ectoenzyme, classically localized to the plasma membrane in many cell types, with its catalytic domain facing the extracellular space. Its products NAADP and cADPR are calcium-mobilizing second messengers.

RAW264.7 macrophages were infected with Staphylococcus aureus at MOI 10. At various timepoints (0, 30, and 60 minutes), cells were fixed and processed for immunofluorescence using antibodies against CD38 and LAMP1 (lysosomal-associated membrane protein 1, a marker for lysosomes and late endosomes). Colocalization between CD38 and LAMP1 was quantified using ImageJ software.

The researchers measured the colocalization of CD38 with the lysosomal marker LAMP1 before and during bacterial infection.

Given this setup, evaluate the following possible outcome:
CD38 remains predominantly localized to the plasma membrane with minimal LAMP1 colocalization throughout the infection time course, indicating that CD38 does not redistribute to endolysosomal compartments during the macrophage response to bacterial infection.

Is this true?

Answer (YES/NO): NO